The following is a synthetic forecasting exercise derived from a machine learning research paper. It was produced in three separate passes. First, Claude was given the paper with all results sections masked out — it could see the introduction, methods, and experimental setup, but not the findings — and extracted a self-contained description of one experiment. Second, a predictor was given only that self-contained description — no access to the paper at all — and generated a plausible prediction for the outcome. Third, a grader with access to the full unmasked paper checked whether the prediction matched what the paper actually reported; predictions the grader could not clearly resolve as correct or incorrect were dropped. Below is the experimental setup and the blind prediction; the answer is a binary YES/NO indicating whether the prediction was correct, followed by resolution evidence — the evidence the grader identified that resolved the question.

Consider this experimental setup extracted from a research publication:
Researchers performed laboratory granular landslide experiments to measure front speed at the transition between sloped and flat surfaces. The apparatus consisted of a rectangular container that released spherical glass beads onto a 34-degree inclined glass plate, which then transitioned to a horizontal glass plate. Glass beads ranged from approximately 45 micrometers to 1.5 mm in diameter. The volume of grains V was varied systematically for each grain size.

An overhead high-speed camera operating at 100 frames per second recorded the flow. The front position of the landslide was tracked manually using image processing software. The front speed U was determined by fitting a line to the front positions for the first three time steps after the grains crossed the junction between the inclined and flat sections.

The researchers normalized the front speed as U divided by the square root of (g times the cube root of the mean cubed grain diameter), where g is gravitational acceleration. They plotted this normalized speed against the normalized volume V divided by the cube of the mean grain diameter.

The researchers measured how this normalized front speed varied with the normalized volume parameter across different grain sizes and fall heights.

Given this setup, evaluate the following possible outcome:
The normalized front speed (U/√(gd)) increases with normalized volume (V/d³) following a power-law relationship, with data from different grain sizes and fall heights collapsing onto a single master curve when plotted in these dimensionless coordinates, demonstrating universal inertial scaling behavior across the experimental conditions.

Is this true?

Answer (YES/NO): NO